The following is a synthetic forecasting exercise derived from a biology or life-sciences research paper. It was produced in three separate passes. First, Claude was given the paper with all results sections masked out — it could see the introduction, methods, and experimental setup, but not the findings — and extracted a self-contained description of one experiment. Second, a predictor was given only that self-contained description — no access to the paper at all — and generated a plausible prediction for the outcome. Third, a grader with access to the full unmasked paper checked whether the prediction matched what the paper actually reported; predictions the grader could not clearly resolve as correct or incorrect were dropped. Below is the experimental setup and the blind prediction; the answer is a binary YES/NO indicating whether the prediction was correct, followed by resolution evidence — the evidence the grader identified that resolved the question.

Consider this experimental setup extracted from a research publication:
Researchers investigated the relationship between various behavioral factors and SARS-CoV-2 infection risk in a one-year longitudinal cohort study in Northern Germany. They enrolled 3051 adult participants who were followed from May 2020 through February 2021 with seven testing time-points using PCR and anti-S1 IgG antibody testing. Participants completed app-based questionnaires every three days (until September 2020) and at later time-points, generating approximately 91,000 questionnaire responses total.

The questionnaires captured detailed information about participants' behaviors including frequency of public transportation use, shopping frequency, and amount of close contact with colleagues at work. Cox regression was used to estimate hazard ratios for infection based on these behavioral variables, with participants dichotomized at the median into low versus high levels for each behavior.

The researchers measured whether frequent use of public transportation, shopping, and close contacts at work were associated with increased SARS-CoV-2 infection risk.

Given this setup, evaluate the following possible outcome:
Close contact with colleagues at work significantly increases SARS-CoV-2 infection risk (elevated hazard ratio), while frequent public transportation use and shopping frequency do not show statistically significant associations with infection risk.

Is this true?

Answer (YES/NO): NO